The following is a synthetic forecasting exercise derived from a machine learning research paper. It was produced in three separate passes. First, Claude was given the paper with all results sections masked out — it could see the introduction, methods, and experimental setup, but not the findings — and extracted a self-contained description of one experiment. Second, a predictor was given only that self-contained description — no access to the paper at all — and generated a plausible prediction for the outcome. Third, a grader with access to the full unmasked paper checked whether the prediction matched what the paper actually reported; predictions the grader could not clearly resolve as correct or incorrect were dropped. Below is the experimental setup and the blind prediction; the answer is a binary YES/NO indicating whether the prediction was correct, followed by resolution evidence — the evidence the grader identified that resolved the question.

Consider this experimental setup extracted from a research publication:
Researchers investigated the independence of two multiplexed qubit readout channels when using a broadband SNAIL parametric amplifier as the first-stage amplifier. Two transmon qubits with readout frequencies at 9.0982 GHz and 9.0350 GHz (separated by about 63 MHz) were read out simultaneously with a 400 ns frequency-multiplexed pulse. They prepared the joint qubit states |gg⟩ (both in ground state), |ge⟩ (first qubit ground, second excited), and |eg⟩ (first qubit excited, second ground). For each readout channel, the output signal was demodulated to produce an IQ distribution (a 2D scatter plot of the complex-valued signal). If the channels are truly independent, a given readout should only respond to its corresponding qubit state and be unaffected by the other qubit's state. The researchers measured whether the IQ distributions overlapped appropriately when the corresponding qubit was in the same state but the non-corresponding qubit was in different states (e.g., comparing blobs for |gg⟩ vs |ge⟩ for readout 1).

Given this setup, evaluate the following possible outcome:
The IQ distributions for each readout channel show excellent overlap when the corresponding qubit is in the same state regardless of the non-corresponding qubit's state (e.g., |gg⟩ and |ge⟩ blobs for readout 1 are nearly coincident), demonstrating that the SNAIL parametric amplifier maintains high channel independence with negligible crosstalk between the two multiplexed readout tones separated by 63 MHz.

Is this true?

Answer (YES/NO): YES